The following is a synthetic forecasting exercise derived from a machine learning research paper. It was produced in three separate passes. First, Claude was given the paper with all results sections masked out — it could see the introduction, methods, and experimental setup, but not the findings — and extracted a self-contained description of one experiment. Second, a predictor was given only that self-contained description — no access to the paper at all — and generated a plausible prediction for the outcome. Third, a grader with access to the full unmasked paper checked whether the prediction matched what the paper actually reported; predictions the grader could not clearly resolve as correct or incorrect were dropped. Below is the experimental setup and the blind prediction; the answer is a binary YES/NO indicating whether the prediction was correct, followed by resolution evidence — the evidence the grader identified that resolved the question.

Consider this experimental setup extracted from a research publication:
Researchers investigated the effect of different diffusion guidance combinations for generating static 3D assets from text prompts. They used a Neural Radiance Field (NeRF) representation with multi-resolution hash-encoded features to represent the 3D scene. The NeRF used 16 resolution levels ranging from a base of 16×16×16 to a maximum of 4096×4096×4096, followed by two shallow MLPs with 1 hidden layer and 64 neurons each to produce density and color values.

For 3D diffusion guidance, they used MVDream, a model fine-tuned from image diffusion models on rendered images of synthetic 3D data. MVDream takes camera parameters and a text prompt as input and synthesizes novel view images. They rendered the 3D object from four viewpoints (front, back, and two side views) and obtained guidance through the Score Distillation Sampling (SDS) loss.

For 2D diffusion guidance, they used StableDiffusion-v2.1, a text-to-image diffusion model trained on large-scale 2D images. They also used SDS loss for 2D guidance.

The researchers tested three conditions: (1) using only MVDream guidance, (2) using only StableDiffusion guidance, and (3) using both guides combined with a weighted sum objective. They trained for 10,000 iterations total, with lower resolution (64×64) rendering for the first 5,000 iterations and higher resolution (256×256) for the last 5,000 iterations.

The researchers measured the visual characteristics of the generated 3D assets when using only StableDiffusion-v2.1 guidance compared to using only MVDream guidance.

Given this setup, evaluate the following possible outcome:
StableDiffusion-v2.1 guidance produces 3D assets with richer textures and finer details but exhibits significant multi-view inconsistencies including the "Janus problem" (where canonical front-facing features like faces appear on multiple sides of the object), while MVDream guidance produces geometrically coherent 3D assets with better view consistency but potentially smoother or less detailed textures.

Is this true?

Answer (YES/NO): NO